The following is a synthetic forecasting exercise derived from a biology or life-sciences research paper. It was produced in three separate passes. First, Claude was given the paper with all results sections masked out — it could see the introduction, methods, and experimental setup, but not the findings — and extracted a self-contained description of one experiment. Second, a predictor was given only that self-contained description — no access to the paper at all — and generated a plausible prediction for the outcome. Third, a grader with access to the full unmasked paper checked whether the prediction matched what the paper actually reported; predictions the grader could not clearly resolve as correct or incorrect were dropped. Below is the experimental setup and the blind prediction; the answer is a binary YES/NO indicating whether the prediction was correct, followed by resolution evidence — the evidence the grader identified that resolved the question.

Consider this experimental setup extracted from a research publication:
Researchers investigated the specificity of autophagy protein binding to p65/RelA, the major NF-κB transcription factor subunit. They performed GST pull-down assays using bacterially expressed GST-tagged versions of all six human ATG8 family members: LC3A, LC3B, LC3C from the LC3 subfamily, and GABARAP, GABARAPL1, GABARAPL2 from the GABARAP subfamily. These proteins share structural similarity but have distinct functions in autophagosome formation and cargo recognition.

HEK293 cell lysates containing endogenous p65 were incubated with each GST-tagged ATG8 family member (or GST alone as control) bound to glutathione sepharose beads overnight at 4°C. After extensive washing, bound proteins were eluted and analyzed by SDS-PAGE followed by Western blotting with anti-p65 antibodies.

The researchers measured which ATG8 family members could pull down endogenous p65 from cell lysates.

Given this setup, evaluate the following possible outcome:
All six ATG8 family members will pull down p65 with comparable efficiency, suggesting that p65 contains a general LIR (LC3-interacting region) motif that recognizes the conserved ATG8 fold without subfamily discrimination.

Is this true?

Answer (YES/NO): NO